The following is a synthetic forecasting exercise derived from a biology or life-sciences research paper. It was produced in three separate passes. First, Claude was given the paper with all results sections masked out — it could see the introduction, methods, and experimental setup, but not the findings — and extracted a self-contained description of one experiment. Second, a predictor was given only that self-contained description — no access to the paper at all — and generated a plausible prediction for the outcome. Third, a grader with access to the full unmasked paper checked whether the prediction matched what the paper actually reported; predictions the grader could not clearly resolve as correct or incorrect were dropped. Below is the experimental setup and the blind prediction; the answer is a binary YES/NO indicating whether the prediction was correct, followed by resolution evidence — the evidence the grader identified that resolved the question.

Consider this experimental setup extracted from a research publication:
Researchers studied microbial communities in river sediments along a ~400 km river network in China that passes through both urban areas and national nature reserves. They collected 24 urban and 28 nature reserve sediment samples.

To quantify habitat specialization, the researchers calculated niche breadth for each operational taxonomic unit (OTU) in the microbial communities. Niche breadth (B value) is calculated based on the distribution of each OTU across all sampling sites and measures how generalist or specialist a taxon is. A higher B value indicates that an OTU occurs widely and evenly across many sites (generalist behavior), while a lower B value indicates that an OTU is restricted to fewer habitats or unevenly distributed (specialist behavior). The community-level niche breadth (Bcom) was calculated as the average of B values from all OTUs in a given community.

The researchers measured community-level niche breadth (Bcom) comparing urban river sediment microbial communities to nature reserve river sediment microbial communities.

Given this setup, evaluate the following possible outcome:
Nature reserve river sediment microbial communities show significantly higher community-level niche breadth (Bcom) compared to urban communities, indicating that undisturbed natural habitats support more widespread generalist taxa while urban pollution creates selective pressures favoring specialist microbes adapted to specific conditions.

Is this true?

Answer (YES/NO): YES